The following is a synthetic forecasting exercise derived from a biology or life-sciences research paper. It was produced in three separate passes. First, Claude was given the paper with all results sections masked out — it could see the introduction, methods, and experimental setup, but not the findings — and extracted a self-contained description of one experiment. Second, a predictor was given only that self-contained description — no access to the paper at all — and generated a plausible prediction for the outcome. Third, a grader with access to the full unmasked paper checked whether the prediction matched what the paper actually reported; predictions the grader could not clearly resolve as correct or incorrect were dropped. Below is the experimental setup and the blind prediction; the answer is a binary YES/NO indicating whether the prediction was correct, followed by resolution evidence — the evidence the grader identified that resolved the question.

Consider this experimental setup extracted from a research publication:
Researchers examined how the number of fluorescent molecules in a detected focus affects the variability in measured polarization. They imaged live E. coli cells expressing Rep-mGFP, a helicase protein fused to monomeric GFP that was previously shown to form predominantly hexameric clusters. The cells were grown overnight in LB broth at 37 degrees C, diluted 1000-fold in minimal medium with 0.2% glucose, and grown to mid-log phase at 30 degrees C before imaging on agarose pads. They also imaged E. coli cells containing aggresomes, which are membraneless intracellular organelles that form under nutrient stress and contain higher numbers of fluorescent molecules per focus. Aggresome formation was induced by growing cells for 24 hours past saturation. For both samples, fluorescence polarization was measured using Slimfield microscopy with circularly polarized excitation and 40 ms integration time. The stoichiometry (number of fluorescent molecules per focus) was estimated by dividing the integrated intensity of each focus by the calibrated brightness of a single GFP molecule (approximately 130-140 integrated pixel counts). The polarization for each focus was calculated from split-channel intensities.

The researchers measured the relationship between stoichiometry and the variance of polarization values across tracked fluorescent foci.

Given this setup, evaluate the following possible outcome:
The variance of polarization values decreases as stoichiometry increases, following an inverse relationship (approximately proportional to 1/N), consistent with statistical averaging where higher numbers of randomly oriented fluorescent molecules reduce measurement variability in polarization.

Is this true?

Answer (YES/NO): YES